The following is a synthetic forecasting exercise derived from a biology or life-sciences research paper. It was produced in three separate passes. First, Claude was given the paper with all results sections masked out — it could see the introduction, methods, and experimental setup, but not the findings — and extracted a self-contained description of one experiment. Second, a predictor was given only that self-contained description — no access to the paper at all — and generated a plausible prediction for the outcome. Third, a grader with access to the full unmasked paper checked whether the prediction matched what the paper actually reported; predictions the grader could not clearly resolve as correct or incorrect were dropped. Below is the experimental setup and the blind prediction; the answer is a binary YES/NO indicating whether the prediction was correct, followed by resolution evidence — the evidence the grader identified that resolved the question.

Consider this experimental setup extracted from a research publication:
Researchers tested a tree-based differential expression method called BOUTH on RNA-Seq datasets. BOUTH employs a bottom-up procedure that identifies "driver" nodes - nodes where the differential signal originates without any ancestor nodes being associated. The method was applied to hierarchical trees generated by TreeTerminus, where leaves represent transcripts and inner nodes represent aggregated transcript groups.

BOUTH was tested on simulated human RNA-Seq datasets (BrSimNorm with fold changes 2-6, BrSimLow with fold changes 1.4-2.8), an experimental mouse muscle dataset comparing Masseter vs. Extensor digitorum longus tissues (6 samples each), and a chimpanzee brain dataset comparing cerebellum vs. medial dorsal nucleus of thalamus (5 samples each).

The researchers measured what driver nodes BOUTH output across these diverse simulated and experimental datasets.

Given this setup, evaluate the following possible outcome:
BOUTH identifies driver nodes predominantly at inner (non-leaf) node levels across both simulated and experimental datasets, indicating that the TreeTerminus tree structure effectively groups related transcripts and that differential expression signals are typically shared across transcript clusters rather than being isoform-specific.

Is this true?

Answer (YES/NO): NO